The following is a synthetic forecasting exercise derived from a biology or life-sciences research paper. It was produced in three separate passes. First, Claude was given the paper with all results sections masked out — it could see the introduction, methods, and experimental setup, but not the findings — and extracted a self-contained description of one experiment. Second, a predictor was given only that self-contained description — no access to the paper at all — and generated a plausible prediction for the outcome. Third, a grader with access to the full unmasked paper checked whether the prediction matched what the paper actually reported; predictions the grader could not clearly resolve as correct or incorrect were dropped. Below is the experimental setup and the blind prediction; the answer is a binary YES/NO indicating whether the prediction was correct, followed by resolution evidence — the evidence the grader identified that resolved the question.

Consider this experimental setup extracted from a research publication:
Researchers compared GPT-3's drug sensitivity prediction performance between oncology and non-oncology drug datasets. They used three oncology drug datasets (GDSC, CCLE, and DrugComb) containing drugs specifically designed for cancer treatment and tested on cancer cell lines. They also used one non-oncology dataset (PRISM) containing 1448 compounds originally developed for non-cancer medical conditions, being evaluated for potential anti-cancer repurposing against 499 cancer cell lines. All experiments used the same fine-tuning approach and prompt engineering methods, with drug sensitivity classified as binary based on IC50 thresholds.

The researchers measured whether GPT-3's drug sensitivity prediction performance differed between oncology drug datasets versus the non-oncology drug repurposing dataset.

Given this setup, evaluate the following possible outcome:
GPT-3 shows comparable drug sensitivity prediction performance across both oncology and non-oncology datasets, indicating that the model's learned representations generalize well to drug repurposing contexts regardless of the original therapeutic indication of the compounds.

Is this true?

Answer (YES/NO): YES